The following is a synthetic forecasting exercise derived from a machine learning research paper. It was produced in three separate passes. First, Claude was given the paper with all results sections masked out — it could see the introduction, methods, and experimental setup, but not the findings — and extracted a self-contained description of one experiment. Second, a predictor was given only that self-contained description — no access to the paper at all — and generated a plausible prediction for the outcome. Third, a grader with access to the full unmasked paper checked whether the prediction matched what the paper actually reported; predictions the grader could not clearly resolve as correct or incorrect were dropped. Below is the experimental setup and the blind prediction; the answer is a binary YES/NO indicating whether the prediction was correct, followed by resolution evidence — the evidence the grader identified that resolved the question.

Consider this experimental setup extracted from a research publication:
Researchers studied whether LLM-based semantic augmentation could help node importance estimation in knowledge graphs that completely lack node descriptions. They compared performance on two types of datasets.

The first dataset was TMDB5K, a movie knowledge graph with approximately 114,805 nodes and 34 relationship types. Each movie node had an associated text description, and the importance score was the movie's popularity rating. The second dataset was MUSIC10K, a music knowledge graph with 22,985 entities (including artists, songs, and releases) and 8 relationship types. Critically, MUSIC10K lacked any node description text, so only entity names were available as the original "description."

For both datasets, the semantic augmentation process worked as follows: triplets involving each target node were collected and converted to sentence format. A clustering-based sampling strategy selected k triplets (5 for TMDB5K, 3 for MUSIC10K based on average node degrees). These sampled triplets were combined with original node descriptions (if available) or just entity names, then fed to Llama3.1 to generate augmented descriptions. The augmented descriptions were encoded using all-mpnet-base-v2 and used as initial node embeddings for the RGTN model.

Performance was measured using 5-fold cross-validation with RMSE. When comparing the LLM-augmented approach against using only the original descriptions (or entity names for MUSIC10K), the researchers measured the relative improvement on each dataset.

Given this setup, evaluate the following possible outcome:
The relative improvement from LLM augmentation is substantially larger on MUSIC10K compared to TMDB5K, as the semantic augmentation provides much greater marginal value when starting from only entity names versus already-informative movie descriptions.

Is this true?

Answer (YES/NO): YES